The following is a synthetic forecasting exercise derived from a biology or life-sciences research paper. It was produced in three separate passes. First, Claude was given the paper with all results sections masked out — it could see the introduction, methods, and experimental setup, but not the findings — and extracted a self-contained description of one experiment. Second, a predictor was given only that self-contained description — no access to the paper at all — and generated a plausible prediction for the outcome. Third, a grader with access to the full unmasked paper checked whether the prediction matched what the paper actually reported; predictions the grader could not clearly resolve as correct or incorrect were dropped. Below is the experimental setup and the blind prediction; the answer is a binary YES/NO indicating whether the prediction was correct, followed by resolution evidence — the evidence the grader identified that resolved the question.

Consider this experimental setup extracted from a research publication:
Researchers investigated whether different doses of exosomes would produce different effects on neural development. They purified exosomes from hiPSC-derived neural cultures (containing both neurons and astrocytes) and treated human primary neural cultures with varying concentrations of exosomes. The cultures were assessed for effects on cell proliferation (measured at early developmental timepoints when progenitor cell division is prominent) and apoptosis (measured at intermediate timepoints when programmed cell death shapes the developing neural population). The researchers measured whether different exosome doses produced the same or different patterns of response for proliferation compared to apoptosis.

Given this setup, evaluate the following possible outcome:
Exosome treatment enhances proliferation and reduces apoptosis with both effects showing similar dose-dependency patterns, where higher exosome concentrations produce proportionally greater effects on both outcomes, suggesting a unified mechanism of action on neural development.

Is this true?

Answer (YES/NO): NO